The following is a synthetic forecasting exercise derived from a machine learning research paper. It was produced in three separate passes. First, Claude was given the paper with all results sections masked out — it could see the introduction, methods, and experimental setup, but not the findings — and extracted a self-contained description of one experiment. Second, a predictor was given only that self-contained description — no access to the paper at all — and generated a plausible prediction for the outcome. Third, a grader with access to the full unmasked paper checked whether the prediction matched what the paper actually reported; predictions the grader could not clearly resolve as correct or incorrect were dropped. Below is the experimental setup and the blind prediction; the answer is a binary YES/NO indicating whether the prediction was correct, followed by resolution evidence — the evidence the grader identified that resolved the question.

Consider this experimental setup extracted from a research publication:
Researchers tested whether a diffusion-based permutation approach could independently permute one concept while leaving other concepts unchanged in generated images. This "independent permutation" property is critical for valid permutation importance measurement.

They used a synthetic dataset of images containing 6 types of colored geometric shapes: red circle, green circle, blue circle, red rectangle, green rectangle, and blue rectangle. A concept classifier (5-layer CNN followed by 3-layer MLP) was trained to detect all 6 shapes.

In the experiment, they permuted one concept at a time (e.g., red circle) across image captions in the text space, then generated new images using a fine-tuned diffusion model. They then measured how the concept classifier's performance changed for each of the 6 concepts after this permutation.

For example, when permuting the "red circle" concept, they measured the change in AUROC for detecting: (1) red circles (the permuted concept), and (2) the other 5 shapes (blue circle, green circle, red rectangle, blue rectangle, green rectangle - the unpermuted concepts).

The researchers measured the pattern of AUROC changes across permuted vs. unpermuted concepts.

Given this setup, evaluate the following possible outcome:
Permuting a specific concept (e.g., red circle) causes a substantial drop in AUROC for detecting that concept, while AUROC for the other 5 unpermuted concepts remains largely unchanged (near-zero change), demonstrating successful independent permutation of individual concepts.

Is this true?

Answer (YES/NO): YES